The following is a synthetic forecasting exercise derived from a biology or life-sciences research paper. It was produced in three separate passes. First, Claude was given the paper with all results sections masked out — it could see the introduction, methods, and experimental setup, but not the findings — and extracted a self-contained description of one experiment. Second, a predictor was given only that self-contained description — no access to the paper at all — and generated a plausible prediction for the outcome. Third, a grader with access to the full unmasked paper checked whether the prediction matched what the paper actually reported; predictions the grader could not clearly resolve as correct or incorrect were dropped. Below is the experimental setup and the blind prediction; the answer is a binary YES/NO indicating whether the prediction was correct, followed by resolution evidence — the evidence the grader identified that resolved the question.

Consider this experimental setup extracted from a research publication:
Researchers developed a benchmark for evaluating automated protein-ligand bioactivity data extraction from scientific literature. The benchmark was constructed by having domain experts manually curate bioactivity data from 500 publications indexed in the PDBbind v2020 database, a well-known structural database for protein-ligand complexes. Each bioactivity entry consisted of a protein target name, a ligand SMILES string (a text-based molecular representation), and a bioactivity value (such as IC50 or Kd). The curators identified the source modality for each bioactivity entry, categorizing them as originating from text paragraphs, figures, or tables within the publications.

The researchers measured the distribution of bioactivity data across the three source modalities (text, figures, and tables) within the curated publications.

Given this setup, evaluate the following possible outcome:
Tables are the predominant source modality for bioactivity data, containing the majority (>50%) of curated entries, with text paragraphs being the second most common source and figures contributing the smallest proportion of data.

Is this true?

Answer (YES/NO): YES